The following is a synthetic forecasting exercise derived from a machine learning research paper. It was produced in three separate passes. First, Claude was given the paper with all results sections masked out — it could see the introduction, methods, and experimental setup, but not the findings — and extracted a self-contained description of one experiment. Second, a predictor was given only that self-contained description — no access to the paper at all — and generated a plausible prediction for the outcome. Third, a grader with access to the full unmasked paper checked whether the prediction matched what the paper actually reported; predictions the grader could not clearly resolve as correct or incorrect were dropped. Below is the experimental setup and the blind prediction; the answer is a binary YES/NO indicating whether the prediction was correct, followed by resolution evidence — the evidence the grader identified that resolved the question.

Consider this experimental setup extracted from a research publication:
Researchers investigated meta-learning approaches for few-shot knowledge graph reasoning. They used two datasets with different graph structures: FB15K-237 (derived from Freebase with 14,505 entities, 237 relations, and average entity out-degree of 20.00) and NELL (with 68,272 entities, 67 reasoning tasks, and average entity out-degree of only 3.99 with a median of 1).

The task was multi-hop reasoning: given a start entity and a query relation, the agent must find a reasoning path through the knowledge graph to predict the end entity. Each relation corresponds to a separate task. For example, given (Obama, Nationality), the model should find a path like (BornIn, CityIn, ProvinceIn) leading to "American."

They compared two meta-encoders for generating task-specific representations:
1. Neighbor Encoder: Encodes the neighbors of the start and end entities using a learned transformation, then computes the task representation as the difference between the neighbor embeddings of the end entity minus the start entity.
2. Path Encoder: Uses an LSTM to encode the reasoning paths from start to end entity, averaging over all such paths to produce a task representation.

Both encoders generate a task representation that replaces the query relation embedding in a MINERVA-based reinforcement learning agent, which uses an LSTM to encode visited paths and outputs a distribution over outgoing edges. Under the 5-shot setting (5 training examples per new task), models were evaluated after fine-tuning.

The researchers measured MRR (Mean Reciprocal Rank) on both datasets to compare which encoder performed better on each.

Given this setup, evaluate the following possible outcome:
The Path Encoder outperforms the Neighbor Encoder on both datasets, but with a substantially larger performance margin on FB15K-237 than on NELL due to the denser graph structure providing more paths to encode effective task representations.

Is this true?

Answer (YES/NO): NO